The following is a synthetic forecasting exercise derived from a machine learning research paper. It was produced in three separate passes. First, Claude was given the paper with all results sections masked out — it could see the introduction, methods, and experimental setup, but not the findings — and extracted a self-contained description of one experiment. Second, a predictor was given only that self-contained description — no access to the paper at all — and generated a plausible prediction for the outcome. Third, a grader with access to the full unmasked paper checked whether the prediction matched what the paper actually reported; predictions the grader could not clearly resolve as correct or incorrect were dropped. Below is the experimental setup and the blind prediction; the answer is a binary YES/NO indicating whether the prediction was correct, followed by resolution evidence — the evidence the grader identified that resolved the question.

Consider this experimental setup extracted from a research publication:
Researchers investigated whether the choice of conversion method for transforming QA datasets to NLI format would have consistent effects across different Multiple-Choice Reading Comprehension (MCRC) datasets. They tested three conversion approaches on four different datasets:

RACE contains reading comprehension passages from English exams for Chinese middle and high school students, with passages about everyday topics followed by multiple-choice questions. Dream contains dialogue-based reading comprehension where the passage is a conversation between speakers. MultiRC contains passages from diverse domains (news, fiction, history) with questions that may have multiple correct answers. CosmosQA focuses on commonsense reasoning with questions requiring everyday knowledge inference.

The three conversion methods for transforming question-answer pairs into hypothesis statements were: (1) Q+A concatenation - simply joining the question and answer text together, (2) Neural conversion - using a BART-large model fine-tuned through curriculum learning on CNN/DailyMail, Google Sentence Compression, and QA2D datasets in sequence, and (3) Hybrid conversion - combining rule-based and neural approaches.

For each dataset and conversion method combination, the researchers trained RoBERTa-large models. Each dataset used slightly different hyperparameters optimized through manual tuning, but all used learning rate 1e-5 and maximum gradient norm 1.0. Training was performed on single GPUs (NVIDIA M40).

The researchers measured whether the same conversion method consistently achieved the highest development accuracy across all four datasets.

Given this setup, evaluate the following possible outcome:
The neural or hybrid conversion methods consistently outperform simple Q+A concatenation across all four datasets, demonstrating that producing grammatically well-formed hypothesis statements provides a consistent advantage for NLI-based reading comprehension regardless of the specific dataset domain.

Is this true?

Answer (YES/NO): NO